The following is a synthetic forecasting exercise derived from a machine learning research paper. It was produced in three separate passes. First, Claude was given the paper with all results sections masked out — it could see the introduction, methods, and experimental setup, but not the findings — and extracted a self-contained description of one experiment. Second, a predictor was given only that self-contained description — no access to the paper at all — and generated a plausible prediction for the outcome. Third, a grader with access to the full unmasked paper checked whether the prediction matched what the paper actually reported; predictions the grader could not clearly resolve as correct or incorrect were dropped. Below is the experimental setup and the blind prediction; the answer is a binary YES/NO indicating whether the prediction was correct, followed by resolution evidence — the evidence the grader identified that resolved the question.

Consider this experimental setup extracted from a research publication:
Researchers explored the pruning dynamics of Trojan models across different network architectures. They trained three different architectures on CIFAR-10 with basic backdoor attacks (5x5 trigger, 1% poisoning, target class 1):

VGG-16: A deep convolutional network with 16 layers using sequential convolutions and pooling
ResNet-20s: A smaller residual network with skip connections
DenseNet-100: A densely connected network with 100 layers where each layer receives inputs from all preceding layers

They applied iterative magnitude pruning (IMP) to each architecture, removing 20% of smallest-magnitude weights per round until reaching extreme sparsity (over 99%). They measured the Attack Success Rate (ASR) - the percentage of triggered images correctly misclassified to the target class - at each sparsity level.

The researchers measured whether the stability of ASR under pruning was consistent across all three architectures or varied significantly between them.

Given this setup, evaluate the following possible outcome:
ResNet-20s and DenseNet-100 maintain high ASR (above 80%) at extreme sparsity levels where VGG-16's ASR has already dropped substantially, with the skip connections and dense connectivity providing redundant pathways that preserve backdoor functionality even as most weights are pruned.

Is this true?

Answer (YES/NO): NO